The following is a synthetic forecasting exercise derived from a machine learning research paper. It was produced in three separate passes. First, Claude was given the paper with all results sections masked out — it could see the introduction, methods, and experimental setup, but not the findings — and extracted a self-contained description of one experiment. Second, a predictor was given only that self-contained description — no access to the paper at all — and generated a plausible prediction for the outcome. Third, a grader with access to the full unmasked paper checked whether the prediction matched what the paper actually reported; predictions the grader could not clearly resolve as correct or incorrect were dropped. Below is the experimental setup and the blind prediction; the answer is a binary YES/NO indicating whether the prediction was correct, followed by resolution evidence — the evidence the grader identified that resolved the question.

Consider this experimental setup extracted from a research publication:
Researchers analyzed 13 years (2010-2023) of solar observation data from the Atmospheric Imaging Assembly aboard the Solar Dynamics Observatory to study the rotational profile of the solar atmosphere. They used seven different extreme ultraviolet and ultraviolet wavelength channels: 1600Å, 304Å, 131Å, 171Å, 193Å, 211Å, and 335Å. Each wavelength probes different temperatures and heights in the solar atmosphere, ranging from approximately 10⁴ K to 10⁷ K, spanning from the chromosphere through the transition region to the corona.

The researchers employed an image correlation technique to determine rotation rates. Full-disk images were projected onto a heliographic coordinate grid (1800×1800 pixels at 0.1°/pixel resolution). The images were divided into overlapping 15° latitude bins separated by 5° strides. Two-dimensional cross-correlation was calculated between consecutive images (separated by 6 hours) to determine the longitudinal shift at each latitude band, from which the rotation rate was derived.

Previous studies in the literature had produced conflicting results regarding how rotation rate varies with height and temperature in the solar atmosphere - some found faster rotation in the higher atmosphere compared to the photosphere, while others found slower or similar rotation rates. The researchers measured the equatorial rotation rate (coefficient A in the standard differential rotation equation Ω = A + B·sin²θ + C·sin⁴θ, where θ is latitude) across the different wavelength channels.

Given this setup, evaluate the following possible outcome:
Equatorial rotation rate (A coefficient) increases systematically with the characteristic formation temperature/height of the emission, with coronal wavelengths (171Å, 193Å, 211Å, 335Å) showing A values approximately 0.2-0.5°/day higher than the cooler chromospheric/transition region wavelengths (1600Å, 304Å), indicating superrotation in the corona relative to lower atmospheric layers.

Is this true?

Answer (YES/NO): NO